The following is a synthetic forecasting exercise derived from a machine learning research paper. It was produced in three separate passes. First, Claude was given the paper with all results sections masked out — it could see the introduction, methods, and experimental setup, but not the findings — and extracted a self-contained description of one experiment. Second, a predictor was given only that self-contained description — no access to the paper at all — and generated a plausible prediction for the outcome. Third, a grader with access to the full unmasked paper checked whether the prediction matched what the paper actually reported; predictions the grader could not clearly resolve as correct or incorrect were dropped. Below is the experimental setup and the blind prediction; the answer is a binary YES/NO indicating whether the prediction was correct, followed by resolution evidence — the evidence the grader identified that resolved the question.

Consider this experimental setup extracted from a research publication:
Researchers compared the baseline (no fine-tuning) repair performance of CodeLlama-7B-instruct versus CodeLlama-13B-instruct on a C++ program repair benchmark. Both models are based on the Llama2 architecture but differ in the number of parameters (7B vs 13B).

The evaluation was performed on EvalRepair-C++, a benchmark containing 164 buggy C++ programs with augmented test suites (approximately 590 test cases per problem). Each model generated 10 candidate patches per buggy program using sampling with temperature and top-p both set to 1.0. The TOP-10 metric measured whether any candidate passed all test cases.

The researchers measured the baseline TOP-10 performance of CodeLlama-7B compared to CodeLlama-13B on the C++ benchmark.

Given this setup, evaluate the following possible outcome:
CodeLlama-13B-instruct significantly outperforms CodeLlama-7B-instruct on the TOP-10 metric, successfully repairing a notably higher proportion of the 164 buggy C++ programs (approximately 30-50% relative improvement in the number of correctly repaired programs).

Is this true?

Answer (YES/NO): NO